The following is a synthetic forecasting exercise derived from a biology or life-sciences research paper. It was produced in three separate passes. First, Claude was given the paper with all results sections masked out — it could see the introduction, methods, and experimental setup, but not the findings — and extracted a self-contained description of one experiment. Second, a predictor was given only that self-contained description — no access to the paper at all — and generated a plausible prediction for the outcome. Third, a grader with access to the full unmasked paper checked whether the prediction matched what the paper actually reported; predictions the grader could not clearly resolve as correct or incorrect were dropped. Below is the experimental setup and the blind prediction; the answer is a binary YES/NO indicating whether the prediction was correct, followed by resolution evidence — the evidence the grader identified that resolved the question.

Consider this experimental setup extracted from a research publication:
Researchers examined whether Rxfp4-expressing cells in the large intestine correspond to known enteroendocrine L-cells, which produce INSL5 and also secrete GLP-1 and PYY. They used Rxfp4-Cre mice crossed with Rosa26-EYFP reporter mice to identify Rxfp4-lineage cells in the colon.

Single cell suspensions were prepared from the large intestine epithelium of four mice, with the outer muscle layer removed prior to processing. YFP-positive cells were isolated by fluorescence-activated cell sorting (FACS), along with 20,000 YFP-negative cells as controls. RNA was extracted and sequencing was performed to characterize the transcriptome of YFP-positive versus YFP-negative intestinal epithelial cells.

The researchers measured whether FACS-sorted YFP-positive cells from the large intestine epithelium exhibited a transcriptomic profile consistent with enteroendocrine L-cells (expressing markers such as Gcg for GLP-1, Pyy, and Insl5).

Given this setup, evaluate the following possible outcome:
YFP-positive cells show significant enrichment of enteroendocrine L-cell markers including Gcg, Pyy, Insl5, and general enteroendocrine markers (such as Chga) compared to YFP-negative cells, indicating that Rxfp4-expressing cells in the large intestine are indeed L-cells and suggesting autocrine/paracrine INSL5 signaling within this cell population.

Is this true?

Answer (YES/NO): NO